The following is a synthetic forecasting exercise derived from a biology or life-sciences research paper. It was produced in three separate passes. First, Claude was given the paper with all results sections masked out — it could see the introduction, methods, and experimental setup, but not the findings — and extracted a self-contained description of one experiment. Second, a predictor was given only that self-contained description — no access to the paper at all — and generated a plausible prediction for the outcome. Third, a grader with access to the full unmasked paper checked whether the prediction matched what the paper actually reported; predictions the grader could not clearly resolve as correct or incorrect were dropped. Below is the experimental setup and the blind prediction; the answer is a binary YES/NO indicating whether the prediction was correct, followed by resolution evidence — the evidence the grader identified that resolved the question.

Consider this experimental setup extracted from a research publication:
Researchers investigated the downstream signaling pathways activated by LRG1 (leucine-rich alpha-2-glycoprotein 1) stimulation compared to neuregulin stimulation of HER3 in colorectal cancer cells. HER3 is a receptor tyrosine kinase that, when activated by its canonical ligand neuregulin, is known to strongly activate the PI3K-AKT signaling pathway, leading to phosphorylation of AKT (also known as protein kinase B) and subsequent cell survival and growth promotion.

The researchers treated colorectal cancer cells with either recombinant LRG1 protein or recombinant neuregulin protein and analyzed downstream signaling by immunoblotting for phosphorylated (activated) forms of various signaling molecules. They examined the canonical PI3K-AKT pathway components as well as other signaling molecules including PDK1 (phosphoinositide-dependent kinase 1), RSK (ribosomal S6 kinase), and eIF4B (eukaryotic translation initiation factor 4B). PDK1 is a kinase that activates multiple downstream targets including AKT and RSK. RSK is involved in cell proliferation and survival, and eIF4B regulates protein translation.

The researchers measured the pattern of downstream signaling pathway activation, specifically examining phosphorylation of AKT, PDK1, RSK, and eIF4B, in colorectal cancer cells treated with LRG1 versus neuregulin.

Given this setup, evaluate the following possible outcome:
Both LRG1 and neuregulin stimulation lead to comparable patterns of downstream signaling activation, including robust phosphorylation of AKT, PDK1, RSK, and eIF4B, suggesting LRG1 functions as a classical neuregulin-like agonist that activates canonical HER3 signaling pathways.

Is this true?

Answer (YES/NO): NO